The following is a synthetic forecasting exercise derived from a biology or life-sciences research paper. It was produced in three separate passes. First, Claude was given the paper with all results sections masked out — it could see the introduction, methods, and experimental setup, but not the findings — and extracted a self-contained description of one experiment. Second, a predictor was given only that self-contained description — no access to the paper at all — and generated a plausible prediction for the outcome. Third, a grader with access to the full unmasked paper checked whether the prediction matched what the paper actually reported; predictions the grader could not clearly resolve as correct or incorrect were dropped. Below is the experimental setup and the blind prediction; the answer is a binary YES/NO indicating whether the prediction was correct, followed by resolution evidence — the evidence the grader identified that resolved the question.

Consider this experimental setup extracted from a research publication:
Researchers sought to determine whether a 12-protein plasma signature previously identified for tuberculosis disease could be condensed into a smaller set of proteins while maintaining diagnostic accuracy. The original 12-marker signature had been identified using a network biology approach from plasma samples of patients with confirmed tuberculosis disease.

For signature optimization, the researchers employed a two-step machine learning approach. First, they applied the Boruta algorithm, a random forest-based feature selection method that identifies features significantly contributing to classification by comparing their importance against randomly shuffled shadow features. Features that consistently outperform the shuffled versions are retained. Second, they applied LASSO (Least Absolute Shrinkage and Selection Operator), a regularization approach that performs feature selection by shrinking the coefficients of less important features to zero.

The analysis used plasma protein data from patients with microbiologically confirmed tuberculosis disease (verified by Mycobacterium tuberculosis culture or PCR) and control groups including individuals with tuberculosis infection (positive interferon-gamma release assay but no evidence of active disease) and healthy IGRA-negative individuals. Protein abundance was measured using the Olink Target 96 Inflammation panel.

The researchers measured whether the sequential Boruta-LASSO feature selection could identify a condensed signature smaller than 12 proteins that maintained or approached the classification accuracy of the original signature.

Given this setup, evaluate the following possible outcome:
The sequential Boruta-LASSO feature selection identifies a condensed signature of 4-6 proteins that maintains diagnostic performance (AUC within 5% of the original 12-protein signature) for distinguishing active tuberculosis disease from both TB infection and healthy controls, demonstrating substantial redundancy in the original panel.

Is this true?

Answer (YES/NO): YES